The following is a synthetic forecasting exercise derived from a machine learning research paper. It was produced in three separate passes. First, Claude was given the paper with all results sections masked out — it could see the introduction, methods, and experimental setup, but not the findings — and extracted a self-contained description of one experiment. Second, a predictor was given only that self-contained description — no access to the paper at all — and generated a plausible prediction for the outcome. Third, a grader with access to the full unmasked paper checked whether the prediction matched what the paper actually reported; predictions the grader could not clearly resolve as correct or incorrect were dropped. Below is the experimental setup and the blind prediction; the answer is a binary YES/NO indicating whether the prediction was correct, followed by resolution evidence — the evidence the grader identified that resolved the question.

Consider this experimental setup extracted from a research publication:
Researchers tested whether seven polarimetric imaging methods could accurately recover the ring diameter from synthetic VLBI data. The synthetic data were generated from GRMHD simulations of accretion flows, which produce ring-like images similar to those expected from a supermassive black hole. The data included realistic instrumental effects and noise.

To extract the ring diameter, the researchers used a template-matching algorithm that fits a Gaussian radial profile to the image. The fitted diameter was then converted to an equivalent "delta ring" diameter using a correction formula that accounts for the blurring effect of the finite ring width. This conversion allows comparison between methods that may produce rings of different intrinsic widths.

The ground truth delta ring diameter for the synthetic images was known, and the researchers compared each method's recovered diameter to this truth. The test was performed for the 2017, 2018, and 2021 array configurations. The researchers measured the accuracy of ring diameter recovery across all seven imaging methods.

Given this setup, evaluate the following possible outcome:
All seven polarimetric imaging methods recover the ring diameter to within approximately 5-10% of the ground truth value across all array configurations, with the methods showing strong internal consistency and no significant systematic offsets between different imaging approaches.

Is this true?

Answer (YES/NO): YES